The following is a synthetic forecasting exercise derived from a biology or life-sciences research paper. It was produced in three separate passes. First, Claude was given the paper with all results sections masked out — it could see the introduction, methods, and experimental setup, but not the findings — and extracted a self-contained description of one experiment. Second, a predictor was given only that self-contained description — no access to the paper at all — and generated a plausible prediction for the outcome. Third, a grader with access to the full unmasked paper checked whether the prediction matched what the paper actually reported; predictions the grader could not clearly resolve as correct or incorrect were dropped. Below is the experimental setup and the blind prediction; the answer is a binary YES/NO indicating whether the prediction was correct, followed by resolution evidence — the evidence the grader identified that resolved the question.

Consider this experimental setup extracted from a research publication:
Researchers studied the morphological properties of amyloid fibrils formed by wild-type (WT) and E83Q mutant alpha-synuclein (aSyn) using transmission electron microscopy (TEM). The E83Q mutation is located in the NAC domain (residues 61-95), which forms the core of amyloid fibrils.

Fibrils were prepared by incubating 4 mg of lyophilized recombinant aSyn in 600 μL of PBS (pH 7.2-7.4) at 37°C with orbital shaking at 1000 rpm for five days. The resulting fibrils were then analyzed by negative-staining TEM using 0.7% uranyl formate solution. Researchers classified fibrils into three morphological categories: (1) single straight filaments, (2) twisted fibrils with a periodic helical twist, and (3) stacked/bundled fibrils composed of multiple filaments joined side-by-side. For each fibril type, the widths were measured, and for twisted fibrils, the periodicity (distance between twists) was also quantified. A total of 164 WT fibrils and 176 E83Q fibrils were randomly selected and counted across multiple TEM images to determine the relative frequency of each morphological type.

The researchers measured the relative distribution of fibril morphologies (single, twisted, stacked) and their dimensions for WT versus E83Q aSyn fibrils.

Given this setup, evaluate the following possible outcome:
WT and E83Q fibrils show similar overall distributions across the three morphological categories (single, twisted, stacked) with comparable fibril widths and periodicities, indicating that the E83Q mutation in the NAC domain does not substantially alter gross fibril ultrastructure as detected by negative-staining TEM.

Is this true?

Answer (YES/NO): NO